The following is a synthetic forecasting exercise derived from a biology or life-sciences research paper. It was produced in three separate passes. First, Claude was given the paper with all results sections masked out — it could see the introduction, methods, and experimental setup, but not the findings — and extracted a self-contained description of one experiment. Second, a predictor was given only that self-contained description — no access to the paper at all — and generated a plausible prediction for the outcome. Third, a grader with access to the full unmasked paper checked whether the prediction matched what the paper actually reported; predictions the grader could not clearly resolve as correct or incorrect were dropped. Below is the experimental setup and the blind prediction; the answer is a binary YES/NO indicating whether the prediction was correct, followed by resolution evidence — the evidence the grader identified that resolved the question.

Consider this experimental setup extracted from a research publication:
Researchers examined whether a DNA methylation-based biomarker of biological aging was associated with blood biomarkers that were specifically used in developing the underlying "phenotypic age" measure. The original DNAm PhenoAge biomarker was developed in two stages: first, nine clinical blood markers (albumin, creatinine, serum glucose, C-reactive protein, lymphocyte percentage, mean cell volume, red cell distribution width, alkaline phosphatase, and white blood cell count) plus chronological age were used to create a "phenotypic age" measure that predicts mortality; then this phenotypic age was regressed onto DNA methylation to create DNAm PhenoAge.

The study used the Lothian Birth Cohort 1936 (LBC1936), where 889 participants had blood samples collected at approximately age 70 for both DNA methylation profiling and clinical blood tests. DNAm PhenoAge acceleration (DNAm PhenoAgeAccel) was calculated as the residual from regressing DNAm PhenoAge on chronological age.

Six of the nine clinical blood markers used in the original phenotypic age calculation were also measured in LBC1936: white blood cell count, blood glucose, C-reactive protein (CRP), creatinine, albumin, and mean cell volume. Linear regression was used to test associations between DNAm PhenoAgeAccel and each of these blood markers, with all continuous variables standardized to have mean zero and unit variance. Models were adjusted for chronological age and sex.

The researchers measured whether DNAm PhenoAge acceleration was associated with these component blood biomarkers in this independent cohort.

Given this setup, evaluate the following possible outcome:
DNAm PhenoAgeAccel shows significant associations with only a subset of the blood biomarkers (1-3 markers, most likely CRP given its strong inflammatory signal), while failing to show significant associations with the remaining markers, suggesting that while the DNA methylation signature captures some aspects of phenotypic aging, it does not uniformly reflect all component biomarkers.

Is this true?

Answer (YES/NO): YES